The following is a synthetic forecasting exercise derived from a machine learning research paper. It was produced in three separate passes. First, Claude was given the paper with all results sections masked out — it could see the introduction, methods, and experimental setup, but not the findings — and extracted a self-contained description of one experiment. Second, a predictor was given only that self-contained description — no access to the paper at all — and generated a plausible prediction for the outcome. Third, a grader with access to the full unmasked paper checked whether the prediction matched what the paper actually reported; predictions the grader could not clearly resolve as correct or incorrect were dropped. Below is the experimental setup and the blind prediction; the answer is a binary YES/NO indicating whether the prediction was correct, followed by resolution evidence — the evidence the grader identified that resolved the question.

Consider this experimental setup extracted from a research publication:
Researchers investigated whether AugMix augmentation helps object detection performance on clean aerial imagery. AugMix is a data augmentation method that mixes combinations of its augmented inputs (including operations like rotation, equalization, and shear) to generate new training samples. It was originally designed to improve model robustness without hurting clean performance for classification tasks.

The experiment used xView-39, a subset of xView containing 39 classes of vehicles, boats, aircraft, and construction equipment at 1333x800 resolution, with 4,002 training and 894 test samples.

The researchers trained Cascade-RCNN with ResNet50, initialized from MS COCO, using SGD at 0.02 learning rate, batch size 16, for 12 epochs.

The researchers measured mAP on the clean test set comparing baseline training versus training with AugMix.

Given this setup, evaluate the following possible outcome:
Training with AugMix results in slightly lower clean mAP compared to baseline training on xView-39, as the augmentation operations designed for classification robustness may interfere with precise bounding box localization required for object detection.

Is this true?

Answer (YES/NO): NO